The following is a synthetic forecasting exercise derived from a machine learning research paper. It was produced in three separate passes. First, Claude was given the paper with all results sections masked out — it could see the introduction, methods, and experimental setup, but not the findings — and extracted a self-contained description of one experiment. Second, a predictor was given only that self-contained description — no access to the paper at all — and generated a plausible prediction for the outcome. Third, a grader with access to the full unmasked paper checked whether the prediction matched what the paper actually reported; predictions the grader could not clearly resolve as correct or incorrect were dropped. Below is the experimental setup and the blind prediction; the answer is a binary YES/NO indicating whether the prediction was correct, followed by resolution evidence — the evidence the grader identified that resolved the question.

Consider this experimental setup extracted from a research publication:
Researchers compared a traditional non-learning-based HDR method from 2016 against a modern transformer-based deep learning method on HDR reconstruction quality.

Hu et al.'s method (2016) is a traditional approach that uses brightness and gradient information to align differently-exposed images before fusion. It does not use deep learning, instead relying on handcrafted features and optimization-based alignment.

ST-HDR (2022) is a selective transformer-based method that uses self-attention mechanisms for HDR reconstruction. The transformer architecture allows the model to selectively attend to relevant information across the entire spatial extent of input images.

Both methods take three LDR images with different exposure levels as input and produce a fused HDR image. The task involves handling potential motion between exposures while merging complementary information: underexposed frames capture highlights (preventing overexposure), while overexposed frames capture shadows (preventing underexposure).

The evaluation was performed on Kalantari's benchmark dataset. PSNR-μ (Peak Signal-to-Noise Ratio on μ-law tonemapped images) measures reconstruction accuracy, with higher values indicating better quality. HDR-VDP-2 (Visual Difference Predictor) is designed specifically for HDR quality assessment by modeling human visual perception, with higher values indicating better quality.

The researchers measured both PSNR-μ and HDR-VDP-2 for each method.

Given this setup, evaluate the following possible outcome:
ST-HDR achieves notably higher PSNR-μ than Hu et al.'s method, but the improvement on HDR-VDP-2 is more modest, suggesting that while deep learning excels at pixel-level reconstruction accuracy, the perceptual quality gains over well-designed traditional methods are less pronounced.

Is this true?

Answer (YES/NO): YES